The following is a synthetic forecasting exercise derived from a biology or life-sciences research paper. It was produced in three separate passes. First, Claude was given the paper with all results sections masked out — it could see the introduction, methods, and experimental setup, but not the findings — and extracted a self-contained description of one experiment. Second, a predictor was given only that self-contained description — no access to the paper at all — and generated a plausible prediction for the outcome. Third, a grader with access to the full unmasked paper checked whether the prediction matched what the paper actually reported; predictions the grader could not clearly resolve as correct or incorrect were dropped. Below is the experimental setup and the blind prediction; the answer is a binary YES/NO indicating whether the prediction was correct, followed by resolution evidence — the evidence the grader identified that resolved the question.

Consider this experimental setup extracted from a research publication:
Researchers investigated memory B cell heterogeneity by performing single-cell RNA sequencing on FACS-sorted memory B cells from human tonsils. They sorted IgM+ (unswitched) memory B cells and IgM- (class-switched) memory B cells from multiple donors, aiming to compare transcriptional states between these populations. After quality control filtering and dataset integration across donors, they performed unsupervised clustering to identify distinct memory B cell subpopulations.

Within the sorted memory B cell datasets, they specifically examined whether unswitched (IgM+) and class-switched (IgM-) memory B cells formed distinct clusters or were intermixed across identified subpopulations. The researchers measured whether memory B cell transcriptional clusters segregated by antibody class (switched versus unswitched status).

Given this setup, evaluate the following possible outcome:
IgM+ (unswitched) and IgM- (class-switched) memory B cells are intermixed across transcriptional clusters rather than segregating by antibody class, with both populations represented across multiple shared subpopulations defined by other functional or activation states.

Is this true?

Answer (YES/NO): YES